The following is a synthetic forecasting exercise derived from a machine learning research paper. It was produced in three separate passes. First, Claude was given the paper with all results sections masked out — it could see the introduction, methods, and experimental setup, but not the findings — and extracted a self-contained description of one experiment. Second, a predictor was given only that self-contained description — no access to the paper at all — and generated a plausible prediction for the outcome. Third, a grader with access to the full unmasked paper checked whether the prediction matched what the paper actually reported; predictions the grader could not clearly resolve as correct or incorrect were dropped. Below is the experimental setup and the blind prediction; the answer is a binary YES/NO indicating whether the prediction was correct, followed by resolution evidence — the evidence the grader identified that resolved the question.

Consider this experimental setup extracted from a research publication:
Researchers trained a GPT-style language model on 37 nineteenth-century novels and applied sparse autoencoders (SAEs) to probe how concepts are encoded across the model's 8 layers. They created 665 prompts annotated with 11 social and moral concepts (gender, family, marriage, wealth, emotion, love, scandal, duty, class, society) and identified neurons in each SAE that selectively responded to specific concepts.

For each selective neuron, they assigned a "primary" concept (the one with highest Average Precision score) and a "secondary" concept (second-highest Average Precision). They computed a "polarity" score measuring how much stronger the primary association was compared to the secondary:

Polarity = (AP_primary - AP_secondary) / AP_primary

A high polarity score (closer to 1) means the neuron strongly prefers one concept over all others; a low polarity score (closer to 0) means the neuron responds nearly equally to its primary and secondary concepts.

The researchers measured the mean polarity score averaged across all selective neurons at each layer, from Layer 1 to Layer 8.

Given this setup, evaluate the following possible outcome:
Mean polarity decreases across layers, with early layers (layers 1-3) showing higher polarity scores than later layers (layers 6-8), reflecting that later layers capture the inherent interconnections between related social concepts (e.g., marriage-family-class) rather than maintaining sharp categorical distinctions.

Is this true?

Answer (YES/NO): NO